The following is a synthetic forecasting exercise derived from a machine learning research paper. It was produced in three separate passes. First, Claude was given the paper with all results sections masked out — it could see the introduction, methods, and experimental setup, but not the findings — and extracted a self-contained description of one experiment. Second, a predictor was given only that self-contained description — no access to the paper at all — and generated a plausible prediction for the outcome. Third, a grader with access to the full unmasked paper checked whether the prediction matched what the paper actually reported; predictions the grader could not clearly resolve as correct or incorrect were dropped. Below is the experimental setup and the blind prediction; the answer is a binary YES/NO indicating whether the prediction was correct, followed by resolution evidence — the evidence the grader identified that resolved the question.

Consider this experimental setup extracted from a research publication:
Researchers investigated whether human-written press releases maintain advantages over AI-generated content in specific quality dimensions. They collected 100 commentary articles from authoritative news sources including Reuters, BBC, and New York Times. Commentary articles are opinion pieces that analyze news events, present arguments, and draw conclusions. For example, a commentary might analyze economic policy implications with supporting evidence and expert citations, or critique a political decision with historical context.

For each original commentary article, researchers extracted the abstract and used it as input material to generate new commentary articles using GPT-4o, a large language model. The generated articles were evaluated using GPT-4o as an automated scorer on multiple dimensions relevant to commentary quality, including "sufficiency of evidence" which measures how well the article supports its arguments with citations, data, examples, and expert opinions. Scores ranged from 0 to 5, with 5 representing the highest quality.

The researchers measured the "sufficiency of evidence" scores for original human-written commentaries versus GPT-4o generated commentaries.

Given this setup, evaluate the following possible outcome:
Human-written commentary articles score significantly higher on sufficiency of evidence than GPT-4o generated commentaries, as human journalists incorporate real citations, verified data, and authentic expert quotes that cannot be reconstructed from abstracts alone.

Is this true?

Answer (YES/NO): YES